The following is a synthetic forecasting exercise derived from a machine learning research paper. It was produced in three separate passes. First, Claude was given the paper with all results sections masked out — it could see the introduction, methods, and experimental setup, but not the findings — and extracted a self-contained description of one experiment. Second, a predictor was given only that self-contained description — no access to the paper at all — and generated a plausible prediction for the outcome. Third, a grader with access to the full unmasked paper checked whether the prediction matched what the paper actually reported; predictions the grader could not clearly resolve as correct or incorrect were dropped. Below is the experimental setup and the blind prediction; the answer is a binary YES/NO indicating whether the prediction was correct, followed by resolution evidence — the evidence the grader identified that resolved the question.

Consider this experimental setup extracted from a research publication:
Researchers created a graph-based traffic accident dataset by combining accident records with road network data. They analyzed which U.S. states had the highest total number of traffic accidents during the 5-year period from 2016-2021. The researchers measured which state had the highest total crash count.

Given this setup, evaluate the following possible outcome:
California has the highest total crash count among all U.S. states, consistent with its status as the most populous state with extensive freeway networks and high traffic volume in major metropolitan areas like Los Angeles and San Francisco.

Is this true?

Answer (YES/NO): YES